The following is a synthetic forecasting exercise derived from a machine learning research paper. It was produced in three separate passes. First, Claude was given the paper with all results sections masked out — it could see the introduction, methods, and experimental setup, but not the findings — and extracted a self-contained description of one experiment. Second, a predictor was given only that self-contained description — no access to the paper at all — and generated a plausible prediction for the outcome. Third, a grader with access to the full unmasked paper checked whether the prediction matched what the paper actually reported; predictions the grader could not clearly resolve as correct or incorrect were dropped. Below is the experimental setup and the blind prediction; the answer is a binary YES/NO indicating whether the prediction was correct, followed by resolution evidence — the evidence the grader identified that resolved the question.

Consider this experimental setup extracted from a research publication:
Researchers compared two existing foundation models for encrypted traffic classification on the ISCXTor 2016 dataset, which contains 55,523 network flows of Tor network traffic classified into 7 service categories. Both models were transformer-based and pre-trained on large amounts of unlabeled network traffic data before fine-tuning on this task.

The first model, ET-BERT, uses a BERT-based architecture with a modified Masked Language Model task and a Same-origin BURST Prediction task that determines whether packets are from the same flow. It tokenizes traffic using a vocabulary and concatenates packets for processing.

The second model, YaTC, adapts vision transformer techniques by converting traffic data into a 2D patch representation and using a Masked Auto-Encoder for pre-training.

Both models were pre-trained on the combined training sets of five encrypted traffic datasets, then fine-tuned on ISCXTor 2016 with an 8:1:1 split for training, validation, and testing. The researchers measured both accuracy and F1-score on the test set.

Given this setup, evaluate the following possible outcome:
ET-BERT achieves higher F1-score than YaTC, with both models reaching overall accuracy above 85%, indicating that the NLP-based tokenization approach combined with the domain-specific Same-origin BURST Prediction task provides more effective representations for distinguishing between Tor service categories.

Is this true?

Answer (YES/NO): NO